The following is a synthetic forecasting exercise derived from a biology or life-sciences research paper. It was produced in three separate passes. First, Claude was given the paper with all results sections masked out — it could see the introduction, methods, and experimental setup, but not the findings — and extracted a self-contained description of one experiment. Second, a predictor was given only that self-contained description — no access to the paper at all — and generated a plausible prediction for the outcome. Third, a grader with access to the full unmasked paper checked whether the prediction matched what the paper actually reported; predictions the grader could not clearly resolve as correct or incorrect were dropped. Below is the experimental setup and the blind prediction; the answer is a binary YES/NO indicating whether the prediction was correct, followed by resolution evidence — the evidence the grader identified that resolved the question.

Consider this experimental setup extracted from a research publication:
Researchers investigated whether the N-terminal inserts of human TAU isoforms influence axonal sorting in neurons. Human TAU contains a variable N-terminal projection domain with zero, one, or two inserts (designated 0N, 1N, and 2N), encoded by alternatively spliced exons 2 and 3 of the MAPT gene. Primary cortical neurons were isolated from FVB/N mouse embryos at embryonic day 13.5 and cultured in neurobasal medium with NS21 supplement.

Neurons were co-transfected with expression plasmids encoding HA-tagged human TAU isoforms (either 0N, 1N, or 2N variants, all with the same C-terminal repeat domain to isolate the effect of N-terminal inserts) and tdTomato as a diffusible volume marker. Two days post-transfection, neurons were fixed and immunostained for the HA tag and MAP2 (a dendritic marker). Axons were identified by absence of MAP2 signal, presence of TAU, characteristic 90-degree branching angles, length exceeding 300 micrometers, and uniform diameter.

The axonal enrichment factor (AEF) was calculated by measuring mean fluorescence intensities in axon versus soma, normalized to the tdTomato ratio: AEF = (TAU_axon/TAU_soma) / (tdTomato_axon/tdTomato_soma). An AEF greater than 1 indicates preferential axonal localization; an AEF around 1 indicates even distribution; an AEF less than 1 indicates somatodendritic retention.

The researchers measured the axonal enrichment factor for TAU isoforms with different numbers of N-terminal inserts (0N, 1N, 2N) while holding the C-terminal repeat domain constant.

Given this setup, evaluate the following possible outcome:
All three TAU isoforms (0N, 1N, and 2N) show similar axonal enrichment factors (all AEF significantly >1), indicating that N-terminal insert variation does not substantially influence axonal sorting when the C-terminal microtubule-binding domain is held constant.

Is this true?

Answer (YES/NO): NO